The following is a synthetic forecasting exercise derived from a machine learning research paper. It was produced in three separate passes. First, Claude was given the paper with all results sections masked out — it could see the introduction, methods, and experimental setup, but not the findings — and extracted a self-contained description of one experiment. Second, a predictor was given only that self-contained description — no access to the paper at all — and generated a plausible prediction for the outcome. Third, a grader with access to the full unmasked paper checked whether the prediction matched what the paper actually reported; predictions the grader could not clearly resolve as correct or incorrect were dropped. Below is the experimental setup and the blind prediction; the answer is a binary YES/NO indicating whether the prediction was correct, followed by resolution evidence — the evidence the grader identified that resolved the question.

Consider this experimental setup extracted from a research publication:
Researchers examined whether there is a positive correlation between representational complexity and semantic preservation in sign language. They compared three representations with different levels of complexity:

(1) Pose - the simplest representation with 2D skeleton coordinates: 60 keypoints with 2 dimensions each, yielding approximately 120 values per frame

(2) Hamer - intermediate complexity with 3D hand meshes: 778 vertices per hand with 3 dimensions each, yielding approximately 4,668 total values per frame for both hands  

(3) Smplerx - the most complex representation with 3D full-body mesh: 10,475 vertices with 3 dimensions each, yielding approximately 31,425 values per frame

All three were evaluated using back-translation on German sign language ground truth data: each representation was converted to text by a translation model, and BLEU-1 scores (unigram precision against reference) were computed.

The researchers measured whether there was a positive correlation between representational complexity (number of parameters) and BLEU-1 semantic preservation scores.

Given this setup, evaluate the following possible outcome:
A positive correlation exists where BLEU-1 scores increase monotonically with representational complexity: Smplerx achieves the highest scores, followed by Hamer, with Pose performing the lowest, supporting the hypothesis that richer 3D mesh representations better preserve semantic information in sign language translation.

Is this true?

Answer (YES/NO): NO